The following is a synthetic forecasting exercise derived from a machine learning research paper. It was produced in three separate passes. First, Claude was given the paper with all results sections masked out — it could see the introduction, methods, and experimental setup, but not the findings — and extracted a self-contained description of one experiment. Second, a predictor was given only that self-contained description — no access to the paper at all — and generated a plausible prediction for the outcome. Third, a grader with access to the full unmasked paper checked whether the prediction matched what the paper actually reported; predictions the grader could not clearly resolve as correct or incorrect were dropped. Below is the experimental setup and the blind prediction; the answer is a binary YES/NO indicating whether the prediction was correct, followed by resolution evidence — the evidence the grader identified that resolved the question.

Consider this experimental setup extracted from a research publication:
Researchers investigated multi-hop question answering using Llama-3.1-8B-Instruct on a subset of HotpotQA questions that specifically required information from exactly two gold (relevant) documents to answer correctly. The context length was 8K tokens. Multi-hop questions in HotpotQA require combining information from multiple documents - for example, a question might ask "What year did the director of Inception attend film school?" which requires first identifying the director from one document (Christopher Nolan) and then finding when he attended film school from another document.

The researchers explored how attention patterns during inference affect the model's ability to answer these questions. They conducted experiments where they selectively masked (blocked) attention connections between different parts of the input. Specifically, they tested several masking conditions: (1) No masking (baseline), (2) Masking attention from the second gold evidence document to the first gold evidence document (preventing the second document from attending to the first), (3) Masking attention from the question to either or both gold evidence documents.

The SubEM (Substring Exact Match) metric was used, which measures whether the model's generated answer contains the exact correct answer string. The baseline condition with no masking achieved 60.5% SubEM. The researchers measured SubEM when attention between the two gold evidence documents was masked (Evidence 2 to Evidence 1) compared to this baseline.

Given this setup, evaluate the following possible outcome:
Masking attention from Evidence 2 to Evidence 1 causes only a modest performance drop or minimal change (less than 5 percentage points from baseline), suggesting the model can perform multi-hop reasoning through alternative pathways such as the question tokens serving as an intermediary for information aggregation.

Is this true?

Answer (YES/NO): YES